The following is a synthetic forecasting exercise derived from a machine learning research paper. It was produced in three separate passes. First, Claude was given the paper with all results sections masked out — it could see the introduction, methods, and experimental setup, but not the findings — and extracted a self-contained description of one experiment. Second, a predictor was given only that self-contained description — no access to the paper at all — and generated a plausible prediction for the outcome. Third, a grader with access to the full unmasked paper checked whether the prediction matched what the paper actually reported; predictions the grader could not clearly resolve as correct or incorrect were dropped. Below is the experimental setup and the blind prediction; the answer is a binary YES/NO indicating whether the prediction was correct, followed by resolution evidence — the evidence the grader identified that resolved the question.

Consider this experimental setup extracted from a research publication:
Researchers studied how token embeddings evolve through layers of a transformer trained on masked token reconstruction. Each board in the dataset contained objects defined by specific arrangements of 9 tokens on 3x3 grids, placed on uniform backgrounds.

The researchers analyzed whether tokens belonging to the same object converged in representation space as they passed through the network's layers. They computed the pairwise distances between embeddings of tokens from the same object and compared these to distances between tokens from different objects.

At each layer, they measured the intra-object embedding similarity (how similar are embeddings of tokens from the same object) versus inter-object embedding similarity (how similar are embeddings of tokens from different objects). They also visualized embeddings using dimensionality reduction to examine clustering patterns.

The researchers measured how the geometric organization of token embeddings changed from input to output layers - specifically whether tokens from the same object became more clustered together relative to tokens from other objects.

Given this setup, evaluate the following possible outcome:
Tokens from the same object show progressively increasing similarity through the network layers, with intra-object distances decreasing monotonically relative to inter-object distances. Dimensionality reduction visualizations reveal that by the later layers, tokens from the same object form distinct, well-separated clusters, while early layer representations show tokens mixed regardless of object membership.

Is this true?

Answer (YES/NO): NO